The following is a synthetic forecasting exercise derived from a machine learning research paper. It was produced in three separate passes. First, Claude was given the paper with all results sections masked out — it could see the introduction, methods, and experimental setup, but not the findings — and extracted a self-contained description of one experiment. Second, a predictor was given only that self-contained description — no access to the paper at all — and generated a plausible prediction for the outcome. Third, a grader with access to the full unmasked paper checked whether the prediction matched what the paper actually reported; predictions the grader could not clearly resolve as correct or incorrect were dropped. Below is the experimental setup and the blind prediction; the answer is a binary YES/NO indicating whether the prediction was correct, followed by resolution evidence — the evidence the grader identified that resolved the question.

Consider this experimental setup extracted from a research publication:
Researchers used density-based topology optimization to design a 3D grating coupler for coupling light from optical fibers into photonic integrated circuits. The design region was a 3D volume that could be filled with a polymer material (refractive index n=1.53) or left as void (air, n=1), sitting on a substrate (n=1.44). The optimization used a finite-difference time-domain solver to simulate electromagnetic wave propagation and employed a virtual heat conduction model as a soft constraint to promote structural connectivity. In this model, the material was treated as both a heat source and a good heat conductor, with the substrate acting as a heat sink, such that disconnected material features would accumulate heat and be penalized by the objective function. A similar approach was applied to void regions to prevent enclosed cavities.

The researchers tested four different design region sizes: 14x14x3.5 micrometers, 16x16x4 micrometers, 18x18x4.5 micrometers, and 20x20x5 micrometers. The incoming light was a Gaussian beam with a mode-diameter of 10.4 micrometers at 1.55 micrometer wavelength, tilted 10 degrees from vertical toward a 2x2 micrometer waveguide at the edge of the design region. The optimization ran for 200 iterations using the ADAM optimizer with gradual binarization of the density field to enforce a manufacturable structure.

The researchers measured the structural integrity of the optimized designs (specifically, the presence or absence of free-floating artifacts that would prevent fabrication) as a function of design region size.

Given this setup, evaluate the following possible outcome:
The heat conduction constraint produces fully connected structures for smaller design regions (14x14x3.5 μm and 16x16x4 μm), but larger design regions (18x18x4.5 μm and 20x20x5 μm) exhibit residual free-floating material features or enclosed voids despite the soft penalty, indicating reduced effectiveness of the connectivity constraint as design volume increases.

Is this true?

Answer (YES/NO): NO